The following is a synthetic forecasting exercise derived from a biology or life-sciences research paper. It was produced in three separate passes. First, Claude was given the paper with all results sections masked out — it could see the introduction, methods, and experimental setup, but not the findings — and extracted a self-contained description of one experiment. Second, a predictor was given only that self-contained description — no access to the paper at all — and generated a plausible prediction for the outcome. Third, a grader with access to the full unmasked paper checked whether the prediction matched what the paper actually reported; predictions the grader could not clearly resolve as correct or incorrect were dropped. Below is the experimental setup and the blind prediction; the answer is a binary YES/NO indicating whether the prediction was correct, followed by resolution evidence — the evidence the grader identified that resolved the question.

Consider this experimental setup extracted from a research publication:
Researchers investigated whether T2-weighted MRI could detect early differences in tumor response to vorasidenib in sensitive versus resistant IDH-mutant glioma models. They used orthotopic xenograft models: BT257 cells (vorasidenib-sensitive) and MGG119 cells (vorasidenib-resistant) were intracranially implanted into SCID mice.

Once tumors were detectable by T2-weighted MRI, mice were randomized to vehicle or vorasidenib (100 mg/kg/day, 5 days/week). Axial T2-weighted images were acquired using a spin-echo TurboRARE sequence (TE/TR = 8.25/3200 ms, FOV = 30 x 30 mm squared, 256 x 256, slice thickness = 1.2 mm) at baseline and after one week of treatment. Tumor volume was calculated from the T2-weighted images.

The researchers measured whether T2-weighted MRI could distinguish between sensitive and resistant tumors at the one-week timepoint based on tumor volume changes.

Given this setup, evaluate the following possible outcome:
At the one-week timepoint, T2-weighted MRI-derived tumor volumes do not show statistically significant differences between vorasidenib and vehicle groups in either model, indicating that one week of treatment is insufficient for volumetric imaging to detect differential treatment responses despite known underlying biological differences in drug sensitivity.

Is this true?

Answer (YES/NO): YES